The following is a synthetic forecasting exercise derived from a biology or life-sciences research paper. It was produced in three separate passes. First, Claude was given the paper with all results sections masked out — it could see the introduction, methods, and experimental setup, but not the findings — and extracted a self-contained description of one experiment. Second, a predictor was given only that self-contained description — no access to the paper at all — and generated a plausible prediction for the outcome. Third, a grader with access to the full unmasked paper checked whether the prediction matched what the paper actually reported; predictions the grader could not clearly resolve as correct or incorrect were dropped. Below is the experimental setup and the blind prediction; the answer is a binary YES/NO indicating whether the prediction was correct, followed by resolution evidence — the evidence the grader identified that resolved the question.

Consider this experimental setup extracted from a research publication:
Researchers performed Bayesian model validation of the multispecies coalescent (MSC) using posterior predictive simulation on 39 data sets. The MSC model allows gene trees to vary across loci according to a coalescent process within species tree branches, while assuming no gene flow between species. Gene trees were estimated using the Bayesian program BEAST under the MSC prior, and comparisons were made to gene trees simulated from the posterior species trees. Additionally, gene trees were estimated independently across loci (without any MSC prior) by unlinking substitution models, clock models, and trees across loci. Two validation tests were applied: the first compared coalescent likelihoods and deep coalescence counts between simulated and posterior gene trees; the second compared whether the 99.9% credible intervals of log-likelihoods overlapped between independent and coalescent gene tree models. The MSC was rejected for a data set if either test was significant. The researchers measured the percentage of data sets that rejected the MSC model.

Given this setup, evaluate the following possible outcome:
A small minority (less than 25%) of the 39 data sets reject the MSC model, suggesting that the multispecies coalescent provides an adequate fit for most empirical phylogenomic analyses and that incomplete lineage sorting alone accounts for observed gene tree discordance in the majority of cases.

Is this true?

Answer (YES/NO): NO